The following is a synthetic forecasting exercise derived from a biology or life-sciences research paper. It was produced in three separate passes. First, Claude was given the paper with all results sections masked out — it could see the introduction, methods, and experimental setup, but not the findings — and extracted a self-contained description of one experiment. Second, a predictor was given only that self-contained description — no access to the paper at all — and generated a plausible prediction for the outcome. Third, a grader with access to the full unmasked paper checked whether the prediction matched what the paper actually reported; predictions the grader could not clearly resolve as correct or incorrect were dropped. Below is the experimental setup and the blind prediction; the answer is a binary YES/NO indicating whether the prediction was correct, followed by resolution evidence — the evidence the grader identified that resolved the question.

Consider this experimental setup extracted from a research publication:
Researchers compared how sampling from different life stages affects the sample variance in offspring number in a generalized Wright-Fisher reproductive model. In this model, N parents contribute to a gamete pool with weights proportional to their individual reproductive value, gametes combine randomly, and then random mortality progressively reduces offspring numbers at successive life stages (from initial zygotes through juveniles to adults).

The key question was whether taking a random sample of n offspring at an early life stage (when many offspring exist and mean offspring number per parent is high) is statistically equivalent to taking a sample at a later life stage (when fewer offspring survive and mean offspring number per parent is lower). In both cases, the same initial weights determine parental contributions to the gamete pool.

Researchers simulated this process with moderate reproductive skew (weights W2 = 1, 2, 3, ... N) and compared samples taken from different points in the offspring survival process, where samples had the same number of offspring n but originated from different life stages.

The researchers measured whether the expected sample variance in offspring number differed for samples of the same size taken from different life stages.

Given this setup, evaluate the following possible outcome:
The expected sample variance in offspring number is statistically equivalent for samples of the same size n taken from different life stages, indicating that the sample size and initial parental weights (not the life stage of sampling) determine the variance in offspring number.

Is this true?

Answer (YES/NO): YES